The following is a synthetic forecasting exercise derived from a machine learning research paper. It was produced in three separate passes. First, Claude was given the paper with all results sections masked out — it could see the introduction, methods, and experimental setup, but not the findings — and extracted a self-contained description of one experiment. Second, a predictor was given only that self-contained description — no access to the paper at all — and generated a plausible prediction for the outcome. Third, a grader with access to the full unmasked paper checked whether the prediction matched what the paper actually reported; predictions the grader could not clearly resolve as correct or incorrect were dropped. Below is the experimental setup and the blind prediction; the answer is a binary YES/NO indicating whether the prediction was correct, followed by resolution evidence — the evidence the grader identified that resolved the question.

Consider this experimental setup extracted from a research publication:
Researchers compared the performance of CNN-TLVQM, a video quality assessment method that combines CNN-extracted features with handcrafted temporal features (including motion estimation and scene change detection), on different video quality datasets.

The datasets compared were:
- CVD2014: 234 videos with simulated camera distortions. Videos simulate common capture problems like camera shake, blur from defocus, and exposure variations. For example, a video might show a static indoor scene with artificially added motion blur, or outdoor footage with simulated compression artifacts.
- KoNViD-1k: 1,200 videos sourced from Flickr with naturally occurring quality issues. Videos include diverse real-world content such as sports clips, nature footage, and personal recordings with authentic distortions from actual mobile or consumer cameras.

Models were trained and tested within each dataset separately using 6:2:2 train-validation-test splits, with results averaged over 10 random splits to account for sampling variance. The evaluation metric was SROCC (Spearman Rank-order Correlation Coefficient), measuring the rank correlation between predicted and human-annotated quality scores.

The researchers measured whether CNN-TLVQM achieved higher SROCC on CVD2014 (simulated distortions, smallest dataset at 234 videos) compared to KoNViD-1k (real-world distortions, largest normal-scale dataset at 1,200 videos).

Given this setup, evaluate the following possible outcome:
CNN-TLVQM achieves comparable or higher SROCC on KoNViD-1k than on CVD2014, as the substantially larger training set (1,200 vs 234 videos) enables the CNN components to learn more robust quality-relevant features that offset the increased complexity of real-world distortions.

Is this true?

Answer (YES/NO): NO